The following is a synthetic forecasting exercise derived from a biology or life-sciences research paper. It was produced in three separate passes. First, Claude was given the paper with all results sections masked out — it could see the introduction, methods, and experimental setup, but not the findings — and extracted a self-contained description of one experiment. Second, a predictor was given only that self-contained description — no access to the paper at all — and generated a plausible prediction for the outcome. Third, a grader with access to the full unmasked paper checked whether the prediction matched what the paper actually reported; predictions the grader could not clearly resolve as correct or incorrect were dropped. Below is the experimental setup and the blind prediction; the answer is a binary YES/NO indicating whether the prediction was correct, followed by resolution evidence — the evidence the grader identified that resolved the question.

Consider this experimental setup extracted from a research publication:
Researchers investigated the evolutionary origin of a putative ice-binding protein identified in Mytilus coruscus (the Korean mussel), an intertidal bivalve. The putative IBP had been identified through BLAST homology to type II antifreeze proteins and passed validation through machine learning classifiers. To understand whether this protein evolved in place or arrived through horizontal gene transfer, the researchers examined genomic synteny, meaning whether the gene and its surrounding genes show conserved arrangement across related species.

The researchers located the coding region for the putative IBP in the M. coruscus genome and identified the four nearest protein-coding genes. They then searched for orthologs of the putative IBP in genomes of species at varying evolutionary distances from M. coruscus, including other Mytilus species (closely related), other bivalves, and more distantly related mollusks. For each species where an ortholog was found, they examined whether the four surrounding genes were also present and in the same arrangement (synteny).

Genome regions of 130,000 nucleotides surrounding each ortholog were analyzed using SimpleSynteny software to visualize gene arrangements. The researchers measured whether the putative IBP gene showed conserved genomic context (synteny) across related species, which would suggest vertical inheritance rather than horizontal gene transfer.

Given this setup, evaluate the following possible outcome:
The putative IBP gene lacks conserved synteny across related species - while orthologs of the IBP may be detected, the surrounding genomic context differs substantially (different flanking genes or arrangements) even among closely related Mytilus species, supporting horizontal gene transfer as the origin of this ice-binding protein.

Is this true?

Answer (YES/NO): NO